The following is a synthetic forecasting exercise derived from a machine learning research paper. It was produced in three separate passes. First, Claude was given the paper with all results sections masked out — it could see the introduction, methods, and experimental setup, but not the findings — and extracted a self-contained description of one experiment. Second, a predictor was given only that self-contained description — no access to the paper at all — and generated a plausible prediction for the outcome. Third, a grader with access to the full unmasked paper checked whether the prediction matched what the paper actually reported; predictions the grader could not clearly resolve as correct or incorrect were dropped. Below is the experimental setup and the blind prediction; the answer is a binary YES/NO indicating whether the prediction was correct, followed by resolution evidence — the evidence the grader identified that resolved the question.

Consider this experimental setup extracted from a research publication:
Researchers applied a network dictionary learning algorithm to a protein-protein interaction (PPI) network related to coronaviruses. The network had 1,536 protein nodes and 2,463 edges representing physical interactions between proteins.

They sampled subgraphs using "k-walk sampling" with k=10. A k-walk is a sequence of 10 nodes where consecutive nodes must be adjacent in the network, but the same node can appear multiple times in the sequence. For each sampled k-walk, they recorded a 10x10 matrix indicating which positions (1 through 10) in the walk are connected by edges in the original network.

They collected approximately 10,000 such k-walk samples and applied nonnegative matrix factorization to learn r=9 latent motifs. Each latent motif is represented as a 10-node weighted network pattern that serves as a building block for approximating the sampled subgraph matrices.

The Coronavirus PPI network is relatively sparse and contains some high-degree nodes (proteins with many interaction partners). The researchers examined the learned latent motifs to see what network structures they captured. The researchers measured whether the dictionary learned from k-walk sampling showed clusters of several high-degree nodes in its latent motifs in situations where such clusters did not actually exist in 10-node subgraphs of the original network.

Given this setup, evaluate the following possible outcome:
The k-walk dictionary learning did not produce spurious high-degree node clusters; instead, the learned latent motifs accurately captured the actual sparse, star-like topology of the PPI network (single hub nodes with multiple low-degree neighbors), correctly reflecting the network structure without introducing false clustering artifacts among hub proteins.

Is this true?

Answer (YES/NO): NO